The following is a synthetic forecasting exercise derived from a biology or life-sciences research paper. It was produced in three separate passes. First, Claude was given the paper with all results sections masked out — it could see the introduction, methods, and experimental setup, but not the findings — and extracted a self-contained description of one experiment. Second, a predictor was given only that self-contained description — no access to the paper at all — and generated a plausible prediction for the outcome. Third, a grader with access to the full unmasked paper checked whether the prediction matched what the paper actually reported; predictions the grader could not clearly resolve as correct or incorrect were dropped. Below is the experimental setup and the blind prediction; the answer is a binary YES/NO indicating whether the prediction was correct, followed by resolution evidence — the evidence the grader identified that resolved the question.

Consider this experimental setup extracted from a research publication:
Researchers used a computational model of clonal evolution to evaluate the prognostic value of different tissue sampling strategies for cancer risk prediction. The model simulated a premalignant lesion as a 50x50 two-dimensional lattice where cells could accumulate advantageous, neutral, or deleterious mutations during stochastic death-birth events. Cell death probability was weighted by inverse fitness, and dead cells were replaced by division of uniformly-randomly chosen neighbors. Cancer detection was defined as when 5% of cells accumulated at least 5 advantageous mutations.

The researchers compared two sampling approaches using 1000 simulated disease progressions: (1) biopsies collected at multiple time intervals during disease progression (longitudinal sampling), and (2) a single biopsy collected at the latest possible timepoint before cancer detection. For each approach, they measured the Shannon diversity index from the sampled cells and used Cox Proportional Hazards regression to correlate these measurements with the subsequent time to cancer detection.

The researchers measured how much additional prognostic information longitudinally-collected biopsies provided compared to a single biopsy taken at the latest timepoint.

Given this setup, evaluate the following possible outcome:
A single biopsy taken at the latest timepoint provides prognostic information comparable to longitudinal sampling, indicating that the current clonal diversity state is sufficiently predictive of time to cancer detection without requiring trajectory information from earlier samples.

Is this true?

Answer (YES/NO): YES